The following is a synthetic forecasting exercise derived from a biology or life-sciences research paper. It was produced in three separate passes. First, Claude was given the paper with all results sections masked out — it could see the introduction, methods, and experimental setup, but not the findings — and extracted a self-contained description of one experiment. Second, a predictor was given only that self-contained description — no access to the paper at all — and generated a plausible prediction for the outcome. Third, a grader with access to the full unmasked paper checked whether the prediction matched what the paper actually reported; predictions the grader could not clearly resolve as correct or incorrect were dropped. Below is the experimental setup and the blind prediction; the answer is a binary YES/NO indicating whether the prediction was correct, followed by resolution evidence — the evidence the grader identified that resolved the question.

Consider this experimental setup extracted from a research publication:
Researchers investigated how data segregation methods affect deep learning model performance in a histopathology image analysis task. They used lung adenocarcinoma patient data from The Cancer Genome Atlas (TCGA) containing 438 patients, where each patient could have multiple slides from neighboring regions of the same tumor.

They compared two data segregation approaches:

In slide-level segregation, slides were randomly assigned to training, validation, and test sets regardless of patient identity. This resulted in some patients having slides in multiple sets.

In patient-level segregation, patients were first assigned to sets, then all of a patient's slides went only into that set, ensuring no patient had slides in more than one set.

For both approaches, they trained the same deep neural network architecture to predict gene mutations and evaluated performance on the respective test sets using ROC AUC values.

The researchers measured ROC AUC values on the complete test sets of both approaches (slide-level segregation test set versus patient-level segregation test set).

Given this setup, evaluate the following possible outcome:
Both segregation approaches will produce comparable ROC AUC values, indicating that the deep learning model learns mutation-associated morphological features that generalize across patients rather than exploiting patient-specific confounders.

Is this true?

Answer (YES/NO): NO